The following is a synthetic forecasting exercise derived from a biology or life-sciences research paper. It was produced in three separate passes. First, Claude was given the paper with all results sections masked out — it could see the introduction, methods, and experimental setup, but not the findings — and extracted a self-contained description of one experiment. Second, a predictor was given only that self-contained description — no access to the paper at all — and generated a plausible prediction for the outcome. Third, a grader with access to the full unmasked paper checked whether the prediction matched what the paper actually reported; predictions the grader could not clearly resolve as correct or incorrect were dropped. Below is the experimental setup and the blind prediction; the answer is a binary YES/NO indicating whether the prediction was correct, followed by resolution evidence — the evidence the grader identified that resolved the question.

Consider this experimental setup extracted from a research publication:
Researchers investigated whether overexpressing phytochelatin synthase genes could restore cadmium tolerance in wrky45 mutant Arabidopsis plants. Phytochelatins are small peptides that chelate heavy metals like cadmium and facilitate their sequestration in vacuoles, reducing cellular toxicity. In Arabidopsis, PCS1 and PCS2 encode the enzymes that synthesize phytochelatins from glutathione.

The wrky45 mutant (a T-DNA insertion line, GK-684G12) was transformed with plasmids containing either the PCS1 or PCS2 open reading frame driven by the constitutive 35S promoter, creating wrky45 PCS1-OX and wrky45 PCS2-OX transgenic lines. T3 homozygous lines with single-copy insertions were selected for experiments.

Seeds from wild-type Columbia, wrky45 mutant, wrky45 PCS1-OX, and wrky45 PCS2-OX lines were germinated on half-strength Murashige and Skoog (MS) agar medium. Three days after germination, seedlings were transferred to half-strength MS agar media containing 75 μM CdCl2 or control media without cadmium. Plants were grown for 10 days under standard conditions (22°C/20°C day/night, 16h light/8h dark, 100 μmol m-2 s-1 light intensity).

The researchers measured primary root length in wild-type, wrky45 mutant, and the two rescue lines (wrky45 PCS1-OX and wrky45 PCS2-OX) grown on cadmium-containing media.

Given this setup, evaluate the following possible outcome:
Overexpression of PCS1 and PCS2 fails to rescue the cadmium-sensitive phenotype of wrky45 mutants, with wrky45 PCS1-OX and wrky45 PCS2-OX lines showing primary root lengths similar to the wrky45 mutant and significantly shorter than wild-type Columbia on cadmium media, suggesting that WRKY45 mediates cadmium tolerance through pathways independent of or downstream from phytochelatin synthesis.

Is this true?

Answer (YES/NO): NO